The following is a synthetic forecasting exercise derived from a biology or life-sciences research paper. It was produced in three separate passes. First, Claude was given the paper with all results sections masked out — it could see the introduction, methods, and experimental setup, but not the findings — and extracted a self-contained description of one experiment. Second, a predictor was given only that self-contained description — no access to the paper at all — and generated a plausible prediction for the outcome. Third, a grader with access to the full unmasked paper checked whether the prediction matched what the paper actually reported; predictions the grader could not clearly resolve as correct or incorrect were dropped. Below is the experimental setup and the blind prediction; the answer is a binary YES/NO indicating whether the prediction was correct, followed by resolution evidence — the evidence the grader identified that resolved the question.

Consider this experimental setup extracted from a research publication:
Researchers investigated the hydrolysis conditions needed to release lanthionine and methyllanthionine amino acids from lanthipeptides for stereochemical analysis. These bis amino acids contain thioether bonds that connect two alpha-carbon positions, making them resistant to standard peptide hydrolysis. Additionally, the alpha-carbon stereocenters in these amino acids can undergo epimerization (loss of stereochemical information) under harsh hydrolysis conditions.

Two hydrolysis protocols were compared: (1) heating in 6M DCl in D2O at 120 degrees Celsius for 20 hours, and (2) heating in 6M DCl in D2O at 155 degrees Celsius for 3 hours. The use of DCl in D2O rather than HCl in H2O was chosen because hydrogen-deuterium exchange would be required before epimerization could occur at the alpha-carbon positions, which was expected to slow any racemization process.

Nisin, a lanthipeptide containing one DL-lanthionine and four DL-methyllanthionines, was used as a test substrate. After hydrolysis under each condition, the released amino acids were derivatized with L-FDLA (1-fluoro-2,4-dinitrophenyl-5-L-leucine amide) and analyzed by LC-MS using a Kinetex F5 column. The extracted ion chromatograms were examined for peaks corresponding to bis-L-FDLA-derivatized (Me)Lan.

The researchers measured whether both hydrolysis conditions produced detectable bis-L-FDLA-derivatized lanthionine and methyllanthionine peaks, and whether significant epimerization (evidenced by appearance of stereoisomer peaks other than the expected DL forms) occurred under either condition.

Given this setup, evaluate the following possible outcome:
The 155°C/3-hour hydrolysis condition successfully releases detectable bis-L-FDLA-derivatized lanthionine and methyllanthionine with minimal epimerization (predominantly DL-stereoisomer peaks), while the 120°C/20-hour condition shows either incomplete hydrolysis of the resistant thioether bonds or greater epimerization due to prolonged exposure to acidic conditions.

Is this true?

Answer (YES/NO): NO